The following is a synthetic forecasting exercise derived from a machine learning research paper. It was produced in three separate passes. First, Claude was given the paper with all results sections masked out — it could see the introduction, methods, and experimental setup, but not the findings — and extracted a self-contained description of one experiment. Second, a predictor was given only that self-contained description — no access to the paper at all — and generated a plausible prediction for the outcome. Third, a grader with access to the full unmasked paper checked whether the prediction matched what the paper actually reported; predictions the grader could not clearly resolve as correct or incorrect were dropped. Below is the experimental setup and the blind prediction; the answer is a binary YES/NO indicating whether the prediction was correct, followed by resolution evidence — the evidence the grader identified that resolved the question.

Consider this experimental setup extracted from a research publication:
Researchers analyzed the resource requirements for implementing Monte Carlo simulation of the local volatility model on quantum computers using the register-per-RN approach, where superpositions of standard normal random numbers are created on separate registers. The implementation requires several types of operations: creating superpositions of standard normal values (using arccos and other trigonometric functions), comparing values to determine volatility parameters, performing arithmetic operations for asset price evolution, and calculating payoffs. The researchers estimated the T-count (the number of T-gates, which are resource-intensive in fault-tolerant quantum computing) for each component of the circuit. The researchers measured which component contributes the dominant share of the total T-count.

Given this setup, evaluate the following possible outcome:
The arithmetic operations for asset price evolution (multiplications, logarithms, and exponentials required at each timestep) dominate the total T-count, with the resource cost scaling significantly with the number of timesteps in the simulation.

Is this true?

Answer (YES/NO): NO